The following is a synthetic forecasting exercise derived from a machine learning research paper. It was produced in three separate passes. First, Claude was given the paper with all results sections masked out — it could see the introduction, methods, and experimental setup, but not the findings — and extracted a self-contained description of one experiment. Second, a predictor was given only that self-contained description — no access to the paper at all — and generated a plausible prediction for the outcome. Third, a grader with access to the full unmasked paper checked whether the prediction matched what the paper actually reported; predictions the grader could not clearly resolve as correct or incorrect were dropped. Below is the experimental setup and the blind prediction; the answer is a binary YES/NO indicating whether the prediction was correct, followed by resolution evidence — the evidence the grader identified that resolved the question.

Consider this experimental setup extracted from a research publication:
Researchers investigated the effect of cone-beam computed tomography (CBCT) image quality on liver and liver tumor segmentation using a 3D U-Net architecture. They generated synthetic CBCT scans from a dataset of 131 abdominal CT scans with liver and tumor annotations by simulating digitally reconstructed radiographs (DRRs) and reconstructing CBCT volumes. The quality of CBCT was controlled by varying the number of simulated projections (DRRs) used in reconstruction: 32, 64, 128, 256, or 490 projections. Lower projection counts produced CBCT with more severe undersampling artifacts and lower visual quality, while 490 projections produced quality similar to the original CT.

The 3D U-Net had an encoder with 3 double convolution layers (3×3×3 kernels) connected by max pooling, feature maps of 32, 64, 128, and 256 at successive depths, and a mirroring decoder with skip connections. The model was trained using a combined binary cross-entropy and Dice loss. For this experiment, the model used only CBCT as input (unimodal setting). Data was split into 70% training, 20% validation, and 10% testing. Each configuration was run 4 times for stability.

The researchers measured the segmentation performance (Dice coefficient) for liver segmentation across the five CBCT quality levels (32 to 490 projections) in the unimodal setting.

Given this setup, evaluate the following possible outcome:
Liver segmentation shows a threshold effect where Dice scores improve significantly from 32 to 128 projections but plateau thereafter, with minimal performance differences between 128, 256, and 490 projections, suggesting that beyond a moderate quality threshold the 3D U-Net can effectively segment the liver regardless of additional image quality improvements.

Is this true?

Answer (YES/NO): NO